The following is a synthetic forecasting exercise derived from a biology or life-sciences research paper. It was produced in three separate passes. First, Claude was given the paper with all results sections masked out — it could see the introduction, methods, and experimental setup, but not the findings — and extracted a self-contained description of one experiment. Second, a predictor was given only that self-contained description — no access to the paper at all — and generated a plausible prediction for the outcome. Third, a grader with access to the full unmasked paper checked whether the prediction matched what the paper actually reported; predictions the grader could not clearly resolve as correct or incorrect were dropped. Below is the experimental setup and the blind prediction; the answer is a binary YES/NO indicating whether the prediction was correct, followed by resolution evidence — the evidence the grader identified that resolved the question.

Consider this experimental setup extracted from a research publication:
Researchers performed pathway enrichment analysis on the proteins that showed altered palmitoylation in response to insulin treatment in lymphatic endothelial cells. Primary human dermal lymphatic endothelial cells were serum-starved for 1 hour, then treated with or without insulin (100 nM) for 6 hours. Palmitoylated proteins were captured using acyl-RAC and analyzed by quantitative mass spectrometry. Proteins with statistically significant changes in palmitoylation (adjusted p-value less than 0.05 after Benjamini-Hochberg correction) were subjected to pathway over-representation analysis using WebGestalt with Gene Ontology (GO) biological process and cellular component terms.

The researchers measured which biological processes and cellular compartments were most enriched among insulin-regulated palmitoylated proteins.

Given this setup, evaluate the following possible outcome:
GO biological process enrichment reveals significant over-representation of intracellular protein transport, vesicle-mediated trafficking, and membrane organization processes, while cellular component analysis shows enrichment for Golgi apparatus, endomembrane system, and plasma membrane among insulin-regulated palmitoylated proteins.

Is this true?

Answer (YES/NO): NO